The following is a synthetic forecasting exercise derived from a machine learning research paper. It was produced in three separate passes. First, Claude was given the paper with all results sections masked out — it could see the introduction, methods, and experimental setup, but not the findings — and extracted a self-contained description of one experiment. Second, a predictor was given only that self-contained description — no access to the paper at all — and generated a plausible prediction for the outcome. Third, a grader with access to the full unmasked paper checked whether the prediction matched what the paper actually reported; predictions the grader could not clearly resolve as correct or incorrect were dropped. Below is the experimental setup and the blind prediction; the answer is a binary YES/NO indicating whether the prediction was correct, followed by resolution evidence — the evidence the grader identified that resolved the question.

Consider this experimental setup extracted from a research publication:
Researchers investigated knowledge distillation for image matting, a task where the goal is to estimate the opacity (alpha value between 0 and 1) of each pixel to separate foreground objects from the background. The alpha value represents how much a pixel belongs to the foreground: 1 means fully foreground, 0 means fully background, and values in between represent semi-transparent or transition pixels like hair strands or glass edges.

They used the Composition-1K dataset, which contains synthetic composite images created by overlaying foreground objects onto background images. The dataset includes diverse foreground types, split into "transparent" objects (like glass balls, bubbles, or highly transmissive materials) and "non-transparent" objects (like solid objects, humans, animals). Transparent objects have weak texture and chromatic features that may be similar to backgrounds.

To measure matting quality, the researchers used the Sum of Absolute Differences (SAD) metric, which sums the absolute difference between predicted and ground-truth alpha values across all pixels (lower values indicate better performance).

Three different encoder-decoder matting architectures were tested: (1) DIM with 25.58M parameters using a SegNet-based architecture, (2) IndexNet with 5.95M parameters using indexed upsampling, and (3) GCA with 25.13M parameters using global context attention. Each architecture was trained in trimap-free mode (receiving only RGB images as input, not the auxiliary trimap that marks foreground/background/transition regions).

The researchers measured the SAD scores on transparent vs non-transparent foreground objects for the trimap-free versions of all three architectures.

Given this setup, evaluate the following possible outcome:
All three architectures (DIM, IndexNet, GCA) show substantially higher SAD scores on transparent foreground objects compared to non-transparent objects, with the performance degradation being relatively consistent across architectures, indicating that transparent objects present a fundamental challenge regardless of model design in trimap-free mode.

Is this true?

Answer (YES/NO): NO